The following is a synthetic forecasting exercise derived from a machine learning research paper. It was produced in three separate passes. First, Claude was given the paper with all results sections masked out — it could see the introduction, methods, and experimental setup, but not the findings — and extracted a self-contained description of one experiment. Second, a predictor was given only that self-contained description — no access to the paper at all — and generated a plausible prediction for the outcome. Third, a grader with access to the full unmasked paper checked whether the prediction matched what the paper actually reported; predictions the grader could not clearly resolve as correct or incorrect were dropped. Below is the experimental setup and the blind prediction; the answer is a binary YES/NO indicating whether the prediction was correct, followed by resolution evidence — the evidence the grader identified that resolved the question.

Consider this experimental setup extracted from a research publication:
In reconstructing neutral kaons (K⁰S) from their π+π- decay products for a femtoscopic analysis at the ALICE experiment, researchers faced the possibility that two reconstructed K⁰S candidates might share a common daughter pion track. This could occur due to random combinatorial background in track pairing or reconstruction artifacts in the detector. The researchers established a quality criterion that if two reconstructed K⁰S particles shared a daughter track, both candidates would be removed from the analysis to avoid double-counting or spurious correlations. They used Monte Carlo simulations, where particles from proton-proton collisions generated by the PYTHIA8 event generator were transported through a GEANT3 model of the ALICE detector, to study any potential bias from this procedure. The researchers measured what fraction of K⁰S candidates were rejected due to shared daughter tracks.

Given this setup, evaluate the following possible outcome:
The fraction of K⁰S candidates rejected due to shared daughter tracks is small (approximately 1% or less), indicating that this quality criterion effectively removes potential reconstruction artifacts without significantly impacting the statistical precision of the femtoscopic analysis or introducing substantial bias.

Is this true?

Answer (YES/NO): YES